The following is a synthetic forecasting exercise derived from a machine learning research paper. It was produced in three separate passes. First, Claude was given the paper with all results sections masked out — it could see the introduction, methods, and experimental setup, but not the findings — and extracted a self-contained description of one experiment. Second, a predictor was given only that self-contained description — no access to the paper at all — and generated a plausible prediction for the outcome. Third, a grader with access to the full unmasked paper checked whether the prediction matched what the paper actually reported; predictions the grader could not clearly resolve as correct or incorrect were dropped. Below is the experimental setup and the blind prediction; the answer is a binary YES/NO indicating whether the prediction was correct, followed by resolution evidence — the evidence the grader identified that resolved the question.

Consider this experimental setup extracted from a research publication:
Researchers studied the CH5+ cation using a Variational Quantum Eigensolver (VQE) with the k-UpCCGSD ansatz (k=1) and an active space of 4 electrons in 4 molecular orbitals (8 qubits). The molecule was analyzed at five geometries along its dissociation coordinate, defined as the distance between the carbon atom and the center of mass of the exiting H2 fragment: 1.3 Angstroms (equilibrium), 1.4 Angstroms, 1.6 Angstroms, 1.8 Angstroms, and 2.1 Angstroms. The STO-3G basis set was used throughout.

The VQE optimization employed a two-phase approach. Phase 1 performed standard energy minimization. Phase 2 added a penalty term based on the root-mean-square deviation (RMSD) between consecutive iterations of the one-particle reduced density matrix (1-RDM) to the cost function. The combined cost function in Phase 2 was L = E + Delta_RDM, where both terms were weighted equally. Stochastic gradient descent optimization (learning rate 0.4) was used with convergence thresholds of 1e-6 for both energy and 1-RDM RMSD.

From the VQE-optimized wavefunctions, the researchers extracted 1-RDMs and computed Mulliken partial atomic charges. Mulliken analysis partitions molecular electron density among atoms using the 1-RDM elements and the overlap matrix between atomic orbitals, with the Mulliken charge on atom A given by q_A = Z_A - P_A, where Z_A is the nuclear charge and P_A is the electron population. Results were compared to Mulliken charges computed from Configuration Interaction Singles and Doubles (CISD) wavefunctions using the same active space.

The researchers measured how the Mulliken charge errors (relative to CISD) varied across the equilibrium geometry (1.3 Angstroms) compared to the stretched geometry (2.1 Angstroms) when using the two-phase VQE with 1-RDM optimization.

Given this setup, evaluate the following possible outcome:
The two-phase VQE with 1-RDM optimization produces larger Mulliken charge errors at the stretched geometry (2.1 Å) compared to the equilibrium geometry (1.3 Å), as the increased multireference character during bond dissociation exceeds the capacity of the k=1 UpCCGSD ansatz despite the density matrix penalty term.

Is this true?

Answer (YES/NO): YES